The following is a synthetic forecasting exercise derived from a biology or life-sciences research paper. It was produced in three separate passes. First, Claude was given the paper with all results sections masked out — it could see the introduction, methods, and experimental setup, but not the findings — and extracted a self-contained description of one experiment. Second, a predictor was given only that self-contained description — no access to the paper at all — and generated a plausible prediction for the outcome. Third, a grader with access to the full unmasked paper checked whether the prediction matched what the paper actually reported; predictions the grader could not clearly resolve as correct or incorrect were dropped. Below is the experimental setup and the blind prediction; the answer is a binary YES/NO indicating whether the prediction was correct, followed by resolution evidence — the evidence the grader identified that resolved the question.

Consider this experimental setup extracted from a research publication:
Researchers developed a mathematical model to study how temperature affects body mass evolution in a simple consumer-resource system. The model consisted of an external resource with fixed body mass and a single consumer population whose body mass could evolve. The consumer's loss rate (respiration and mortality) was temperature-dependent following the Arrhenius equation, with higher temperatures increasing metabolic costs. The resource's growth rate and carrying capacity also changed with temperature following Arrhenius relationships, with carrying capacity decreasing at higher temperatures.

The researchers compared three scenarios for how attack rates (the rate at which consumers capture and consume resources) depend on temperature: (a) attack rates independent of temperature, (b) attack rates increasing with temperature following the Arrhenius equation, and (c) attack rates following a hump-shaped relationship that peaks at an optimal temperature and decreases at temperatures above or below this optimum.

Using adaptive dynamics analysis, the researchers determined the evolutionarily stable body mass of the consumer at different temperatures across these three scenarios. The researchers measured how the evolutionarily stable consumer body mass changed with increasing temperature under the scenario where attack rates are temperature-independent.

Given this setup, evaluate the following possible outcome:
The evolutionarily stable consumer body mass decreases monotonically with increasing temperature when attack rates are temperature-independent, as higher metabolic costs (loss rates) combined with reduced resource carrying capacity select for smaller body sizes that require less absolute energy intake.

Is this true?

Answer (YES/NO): NO